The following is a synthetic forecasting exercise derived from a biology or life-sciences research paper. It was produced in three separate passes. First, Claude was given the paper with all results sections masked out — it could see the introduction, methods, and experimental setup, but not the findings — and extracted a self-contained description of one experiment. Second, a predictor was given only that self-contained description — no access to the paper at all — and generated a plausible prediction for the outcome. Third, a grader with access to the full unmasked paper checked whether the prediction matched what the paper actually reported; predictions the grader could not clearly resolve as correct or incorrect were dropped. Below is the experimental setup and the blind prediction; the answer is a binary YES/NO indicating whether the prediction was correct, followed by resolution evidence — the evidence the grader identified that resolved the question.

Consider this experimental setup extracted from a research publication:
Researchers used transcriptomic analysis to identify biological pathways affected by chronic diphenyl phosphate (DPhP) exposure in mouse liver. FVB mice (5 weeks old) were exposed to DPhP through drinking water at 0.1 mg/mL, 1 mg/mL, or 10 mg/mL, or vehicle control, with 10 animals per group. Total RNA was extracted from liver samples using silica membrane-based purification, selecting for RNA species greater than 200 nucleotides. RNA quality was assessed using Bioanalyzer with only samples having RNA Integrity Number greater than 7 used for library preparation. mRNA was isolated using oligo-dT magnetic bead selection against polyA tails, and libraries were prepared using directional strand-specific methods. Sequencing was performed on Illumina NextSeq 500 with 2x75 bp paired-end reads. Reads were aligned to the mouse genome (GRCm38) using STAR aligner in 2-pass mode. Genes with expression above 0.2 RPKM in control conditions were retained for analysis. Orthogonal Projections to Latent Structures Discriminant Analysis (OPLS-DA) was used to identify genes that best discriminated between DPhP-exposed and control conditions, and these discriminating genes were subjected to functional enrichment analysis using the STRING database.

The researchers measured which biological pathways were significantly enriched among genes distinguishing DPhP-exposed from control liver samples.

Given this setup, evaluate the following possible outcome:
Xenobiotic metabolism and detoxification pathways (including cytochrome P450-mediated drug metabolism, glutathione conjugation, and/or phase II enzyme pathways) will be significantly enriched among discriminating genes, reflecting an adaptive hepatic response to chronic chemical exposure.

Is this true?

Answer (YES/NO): NO